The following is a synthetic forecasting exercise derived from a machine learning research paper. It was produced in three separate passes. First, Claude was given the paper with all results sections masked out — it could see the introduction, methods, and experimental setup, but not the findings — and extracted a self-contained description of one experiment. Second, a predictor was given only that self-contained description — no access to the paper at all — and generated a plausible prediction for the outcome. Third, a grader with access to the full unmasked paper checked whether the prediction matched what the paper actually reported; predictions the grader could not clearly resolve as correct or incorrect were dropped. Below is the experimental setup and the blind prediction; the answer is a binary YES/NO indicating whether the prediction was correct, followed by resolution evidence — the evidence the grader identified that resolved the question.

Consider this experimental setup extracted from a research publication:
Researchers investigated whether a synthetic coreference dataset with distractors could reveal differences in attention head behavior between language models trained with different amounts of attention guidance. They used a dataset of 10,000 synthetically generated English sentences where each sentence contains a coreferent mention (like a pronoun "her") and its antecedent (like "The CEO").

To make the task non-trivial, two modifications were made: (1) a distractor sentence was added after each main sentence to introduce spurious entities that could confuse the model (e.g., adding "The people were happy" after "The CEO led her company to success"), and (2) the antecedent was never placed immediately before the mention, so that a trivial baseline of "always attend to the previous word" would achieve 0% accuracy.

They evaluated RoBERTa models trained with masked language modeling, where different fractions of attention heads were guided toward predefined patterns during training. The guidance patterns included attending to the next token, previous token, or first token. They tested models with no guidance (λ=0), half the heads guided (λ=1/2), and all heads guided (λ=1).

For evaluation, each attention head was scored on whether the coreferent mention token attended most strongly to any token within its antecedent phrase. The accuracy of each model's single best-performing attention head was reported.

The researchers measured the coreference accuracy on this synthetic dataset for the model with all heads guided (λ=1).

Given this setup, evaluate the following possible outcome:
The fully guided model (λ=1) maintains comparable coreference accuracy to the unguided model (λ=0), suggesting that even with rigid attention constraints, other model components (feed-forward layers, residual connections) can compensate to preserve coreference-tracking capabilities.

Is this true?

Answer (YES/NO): NO